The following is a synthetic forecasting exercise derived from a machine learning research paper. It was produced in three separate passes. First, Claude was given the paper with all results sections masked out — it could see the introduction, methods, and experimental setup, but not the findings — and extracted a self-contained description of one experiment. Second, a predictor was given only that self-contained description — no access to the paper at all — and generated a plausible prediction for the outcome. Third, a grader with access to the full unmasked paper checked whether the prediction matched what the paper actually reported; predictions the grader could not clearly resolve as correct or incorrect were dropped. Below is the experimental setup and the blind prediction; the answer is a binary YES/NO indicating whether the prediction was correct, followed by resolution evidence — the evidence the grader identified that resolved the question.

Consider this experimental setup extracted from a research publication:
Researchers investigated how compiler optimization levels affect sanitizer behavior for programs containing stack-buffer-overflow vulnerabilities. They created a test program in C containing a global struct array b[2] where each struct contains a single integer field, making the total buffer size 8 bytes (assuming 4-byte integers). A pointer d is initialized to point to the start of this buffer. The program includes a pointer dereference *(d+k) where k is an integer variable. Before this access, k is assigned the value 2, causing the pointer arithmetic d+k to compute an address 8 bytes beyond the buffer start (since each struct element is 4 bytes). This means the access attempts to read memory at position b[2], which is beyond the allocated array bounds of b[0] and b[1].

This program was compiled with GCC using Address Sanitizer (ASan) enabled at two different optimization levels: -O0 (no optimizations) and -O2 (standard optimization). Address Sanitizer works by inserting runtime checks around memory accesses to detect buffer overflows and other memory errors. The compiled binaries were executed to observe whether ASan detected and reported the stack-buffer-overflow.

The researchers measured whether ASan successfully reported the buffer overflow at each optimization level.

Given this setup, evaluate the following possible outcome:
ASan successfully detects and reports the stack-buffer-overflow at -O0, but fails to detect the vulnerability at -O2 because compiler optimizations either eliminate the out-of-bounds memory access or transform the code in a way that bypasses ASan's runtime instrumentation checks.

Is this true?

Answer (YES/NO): NO